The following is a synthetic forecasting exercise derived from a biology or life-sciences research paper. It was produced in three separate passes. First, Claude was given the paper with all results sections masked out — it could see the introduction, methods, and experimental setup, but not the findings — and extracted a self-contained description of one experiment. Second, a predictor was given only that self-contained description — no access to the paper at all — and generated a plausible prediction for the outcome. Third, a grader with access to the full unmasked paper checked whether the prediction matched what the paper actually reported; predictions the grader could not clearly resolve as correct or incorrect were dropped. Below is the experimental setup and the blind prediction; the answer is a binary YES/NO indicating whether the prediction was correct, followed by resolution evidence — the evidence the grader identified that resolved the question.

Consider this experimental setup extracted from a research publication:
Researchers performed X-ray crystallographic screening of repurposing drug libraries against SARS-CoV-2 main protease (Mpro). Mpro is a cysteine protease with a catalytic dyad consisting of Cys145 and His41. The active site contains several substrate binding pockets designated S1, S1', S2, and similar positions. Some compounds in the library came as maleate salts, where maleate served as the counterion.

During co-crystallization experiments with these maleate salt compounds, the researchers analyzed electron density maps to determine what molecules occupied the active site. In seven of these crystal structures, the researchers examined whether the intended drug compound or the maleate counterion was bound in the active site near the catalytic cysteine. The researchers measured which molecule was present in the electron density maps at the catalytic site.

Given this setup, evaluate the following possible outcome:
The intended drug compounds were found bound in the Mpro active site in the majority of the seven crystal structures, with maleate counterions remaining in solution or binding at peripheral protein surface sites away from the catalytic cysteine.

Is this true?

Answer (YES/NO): NO